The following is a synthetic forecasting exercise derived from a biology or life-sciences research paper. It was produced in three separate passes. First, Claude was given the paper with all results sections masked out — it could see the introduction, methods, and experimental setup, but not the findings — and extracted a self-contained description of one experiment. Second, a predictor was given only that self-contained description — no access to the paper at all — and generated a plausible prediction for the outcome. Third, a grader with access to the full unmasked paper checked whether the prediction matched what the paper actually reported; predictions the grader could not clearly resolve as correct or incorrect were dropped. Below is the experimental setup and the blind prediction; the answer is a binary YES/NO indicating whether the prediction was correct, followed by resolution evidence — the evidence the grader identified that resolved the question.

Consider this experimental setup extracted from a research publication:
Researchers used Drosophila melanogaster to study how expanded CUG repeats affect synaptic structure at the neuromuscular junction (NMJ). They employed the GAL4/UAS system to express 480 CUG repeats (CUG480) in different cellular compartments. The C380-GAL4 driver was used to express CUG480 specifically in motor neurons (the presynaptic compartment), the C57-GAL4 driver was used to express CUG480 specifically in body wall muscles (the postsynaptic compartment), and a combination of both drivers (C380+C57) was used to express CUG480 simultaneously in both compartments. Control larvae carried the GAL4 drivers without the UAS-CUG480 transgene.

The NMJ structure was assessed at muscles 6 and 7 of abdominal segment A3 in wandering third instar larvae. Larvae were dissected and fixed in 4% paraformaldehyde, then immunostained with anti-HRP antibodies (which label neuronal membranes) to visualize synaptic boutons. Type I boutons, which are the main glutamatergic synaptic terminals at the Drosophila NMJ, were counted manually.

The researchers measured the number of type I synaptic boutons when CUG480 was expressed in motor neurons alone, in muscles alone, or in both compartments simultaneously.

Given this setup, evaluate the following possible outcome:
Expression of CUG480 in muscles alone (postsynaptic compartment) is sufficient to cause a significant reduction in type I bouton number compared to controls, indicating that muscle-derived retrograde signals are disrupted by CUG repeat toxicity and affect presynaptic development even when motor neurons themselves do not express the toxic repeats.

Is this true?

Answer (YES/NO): NO